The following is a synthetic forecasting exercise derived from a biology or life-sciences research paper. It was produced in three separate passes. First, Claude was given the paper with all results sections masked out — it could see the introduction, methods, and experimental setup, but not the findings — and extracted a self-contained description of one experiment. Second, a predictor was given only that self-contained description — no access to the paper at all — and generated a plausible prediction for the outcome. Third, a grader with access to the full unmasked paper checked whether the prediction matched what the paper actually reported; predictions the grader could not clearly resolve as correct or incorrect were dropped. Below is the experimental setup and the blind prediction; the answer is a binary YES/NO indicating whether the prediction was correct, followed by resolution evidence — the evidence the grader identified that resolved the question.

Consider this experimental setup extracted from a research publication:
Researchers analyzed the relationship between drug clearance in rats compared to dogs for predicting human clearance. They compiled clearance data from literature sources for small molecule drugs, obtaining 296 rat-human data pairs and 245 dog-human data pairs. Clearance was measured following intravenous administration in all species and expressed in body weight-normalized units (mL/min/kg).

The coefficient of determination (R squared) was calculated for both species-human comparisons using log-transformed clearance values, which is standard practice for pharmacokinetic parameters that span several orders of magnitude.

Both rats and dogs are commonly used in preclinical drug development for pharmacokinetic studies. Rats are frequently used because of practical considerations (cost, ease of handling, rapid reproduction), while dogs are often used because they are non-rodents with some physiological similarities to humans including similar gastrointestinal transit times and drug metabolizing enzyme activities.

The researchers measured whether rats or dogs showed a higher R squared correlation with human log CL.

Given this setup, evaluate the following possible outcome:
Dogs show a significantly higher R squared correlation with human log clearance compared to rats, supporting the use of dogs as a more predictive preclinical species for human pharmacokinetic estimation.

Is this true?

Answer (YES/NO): NO